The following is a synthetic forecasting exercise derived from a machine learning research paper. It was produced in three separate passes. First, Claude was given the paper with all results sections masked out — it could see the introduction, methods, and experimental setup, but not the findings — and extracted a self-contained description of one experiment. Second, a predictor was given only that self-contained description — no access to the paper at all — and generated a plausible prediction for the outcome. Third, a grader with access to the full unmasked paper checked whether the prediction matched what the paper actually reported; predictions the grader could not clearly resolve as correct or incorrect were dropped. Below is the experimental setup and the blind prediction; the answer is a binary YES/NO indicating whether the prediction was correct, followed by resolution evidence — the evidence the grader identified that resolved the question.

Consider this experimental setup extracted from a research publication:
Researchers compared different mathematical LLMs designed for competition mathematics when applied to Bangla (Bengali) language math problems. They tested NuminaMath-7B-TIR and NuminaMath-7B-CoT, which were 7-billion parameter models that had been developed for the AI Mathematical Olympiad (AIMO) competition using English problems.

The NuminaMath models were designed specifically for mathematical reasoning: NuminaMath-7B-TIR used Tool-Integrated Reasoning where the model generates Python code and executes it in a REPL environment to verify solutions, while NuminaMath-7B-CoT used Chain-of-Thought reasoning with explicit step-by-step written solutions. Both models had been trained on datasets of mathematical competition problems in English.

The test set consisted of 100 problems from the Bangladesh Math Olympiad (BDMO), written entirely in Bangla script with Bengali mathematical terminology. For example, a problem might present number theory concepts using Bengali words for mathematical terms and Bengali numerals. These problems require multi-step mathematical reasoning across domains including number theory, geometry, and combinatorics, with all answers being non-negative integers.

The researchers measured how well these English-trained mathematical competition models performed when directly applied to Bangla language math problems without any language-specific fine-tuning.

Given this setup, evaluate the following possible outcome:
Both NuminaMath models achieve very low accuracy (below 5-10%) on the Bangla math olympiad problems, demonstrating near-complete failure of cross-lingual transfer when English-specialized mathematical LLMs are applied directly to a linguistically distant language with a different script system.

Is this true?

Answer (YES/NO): NO